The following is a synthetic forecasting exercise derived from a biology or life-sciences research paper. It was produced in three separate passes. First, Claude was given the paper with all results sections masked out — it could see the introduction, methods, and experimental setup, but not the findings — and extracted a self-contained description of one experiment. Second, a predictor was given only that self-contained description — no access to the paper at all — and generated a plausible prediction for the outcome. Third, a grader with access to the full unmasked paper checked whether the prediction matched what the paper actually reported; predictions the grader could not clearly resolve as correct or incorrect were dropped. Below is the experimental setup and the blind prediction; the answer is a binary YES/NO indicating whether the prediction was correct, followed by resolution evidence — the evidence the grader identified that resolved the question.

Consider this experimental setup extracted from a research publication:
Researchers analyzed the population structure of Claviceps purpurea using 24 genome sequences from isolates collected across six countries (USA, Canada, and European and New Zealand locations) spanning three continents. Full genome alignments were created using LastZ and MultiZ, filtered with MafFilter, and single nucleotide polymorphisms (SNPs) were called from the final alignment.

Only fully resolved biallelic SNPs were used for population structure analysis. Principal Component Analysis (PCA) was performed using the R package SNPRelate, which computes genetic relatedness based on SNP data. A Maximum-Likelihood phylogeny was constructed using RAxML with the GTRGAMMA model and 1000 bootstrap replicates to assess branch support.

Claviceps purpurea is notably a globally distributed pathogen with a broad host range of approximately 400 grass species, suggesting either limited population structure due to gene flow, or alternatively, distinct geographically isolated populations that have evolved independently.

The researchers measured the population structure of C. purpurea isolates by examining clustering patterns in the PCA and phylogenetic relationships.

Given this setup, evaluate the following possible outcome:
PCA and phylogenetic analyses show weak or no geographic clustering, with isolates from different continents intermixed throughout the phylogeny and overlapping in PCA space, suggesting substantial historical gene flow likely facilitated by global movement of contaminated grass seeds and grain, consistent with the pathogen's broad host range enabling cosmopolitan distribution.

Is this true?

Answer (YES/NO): YES